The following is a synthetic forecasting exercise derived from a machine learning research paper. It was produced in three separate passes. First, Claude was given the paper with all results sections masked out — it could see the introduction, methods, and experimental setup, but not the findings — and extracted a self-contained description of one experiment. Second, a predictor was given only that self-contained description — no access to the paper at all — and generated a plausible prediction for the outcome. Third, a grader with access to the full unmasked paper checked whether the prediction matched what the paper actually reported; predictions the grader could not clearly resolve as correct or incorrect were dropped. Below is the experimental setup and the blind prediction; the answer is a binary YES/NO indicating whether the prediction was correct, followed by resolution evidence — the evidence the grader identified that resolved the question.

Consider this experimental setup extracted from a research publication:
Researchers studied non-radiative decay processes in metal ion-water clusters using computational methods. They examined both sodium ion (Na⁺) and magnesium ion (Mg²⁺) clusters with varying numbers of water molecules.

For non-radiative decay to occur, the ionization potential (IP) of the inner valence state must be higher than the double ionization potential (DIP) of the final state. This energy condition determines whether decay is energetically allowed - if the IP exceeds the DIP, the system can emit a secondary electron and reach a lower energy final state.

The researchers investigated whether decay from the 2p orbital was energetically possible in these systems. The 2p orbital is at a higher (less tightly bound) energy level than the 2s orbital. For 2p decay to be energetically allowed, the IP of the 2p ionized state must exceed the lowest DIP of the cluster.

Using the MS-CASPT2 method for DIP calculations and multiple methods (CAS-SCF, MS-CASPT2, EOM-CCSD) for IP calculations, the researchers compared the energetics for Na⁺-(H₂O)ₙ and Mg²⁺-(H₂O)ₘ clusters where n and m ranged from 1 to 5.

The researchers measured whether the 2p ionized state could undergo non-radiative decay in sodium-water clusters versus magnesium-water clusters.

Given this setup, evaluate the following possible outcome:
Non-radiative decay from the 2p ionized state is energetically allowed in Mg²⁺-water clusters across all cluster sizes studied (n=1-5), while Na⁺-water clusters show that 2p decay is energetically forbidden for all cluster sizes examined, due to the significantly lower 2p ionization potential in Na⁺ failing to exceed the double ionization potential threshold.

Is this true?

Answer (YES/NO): YES